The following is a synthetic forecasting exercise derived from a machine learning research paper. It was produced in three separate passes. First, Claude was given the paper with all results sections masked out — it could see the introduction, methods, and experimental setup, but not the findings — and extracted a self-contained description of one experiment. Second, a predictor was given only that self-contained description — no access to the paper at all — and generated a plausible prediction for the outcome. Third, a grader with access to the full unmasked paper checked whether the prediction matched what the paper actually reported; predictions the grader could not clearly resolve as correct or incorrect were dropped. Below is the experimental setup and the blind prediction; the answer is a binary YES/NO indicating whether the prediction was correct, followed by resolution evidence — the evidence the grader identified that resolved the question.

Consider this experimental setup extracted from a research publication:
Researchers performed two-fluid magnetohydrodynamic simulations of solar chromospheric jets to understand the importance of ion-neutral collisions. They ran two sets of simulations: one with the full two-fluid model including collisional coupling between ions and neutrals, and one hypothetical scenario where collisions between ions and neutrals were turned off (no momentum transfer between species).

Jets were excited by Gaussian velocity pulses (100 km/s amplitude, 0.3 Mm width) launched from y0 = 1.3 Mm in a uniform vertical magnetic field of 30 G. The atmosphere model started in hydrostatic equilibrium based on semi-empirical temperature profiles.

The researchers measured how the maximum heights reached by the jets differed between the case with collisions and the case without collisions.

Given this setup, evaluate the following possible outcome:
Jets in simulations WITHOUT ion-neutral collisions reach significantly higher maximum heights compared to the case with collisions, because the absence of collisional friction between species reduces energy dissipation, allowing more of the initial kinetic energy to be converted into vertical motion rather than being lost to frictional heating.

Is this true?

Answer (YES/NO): NO